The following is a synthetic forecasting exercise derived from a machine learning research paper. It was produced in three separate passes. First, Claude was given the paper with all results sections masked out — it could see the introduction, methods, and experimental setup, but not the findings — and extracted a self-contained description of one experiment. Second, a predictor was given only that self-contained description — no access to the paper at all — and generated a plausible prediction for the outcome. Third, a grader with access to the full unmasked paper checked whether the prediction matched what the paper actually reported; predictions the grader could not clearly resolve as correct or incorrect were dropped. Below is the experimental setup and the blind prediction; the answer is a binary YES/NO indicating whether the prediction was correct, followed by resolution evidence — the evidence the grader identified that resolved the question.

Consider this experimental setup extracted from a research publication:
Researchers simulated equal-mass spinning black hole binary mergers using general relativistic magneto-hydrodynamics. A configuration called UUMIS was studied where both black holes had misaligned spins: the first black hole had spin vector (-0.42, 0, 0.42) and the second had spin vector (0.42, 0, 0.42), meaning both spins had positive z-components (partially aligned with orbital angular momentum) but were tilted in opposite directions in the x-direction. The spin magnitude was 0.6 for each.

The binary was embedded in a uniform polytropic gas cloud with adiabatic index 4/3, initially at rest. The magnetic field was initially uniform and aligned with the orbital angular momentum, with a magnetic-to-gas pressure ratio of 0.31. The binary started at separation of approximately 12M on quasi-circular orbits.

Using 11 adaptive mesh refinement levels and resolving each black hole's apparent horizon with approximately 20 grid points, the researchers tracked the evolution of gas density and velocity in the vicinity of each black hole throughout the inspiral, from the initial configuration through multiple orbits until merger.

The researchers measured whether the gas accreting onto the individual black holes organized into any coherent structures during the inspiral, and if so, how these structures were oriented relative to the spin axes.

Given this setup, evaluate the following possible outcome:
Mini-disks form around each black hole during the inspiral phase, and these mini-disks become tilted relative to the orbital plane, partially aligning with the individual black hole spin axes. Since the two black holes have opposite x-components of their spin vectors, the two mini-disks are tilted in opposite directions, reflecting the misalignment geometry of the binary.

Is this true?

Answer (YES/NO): YES